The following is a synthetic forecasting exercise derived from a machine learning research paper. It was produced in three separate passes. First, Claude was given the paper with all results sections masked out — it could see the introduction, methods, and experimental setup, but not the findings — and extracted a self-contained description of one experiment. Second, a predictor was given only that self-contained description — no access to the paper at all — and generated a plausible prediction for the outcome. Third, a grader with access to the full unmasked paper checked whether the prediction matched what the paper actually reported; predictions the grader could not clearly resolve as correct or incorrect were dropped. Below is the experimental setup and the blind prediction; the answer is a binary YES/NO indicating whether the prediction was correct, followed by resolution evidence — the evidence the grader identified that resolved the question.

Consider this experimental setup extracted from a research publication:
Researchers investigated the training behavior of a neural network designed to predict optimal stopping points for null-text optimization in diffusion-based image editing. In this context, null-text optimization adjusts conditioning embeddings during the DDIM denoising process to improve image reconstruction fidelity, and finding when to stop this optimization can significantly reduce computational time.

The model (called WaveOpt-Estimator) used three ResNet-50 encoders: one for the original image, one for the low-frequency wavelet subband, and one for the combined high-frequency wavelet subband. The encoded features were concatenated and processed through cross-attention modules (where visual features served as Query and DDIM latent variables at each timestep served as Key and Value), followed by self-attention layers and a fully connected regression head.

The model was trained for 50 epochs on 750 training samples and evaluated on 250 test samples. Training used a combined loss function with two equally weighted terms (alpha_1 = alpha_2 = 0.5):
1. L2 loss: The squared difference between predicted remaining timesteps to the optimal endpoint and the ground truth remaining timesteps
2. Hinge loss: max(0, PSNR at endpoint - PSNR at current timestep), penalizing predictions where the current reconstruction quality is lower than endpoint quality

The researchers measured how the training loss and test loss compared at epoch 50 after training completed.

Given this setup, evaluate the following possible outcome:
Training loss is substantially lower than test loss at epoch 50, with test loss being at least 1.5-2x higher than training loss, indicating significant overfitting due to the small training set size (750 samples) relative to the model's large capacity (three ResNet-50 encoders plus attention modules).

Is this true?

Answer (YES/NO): YES